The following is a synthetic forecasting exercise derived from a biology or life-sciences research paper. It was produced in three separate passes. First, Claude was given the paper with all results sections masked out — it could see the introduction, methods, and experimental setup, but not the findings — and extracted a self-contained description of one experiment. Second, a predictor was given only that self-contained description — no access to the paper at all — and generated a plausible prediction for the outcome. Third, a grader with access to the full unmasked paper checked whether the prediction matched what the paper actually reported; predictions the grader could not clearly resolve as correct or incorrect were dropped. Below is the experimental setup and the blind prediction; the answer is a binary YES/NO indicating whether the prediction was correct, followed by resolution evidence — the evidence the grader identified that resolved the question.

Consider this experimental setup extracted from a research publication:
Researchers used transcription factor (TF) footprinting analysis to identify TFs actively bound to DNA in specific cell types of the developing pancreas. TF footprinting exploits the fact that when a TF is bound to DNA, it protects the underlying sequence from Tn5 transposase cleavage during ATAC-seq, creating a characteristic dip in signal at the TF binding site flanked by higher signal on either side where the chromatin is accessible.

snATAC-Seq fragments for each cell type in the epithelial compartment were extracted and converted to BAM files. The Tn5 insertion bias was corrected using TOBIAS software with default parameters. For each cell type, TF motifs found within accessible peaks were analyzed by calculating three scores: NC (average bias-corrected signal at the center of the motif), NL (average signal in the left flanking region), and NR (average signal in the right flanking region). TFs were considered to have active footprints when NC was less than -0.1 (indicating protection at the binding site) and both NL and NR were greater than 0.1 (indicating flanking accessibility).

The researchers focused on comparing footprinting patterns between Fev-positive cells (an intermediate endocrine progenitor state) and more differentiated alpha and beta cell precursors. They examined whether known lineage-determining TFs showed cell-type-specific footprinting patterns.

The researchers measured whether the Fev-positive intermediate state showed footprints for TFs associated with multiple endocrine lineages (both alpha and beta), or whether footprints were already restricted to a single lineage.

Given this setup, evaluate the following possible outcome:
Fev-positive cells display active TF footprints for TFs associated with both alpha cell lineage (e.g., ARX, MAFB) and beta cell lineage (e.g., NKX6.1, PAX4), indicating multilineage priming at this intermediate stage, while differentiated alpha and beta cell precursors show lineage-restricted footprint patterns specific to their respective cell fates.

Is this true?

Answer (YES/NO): NO